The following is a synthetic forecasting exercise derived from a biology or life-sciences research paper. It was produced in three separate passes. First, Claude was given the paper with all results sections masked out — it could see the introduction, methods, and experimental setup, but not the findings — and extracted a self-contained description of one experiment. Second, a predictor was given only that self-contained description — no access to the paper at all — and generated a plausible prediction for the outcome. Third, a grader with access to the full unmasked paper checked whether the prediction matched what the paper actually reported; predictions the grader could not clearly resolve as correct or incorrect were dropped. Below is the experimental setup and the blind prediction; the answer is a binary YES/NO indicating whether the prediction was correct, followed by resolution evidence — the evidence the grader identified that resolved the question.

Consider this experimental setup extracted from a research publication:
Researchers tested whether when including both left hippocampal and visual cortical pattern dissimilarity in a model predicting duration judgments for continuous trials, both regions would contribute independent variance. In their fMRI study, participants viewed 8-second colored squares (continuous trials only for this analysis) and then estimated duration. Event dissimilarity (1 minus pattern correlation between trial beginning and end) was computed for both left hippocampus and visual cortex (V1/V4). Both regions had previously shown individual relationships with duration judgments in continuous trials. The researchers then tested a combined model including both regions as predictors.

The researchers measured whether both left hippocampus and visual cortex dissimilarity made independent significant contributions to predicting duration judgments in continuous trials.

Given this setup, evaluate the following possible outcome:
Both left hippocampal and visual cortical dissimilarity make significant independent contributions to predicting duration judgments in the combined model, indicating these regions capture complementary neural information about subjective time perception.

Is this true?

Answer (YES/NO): NO